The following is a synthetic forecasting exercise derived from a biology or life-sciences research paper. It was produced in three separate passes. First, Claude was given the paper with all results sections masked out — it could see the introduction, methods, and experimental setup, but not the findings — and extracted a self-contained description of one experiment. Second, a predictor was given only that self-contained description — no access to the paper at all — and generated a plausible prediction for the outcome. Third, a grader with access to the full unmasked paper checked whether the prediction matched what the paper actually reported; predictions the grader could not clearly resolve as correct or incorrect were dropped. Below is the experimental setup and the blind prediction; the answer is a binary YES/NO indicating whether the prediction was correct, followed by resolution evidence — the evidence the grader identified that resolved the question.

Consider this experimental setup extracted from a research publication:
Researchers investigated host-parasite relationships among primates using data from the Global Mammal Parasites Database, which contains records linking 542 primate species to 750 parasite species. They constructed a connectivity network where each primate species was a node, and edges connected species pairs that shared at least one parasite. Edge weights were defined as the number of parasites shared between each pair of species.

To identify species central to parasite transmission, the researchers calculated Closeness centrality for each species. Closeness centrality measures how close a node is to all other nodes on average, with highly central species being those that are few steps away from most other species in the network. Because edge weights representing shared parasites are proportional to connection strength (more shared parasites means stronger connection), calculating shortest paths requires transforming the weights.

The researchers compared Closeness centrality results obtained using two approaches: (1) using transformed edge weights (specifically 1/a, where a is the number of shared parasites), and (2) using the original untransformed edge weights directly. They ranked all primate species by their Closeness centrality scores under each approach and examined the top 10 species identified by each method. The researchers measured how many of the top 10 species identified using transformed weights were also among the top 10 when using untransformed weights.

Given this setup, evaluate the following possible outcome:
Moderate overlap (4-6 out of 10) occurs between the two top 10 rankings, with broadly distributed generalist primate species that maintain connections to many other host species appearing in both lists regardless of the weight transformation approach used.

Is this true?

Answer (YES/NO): NO